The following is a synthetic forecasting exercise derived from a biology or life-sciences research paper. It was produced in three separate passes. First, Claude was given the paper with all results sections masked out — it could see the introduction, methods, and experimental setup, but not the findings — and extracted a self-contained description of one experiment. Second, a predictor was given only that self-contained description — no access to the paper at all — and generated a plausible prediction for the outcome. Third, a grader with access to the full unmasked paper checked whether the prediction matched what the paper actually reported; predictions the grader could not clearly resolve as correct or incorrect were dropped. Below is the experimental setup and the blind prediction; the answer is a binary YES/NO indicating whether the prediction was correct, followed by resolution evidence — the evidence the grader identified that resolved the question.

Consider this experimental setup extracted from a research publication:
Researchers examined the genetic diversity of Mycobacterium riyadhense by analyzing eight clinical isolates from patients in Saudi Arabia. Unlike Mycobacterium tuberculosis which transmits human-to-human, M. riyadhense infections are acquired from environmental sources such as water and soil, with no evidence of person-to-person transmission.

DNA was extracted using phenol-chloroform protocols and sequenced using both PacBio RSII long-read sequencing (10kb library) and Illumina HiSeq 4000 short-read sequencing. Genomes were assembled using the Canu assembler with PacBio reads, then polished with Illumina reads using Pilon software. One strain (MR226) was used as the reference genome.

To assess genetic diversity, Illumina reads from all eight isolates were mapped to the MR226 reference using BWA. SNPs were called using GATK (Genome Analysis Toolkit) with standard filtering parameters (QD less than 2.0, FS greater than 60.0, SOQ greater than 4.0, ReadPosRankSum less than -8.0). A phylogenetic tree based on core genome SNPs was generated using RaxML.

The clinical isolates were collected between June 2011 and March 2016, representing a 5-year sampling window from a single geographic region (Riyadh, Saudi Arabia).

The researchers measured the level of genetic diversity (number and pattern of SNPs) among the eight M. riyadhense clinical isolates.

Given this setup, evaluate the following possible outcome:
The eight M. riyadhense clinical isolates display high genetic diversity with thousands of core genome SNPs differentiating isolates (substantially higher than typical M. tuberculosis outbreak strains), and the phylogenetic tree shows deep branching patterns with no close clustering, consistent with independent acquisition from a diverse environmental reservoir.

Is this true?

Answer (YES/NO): NO